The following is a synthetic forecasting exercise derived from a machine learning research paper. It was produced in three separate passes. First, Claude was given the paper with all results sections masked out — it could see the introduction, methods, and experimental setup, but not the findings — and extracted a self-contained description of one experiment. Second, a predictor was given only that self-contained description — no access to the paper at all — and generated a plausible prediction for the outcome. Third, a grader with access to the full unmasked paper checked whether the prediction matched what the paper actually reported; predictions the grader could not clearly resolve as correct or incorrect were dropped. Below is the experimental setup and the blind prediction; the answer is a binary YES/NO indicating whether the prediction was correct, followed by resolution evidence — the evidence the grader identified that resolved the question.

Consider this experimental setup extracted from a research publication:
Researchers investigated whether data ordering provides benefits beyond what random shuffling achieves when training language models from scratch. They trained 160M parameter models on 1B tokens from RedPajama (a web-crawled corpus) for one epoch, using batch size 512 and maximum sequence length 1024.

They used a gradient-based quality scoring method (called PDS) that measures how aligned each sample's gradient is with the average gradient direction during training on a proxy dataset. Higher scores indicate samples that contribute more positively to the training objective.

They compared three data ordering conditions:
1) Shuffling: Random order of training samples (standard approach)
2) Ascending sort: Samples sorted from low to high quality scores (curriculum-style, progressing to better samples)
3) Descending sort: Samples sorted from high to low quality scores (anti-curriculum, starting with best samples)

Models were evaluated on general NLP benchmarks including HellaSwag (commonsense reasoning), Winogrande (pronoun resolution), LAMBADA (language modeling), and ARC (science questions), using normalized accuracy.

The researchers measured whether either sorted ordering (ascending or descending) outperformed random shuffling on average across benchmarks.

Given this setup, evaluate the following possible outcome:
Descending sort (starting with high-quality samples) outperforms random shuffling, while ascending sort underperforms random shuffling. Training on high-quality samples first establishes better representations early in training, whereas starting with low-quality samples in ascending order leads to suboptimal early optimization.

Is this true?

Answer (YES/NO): NO